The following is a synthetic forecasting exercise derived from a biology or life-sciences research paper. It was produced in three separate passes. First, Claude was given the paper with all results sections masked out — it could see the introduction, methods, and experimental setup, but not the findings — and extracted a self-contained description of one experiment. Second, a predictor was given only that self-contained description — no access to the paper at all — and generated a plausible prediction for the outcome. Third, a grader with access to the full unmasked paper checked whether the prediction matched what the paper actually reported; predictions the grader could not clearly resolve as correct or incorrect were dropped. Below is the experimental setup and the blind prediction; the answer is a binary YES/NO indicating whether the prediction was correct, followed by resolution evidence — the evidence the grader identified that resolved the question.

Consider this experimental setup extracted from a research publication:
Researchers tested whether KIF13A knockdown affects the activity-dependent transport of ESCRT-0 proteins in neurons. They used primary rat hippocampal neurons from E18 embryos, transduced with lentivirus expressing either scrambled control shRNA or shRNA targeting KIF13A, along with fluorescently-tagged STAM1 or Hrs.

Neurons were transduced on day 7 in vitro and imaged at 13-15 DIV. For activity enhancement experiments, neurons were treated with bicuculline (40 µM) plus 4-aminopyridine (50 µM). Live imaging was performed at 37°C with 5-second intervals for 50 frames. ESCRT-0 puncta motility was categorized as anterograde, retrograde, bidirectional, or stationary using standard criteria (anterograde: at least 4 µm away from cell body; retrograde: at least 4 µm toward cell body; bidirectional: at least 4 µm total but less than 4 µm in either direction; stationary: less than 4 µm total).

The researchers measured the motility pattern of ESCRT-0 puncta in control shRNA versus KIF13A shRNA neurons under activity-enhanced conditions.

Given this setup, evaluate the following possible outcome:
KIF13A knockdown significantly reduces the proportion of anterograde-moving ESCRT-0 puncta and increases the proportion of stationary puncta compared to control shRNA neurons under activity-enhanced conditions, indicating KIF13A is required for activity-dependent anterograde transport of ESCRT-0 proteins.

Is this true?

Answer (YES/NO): YES